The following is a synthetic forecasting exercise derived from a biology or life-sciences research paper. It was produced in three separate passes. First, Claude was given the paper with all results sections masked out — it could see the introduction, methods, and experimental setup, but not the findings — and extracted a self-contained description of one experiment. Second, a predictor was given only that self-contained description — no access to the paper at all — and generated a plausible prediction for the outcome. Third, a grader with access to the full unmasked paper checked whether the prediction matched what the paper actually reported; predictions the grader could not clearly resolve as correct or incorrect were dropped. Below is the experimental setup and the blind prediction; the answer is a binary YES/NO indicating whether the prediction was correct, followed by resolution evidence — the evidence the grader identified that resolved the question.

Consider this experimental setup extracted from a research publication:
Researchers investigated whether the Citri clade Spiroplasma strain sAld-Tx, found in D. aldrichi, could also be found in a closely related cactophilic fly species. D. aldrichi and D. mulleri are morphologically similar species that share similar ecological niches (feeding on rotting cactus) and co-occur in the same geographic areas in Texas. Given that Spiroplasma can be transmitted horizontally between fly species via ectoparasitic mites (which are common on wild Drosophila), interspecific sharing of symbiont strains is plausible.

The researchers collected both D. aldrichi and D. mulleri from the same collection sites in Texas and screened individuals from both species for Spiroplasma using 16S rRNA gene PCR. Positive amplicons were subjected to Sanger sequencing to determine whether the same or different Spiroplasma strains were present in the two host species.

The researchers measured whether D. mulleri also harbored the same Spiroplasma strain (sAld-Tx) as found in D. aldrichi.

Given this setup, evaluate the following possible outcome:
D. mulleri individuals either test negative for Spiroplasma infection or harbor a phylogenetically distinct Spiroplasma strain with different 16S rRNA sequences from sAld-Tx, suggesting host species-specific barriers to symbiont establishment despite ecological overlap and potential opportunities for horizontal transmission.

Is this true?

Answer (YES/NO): NO